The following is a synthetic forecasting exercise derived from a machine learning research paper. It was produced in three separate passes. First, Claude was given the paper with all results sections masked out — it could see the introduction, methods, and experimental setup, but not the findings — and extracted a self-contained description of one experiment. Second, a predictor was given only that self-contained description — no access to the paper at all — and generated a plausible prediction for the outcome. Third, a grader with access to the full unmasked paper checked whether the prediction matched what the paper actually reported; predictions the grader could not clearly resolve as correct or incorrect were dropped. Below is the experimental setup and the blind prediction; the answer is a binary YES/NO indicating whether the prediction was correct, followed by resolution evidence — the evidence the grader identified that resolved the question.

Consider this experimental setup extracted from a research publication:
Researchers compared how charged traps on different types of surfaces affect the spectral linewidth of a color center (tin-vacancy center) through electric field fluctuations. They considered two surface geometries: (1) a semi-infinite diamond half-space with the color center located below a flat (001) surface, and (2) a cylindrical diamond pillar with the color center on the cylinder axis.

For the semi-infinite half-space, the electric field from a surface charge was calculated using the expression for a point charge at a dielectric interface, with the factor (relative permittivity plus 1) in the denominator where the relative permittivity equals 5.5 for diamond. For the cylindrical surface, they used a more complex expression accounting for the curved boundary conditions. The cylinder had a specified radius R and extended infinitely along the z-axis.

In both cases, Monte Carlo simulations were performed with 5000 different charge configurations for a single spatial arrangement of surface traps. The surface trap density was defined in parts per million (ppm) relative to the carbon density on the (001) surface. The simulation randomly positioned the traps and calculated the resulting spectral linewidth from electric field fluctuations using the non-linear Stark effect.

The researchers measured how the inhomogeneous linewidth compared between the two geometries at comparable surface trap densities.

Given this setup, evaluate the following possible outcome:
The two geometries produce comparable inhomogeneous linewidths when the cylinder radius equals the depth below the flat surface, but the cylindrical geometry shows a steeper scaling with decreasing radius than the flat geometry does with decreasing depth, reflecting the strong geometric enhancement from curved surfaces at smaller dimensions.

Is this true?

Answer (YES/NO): NO